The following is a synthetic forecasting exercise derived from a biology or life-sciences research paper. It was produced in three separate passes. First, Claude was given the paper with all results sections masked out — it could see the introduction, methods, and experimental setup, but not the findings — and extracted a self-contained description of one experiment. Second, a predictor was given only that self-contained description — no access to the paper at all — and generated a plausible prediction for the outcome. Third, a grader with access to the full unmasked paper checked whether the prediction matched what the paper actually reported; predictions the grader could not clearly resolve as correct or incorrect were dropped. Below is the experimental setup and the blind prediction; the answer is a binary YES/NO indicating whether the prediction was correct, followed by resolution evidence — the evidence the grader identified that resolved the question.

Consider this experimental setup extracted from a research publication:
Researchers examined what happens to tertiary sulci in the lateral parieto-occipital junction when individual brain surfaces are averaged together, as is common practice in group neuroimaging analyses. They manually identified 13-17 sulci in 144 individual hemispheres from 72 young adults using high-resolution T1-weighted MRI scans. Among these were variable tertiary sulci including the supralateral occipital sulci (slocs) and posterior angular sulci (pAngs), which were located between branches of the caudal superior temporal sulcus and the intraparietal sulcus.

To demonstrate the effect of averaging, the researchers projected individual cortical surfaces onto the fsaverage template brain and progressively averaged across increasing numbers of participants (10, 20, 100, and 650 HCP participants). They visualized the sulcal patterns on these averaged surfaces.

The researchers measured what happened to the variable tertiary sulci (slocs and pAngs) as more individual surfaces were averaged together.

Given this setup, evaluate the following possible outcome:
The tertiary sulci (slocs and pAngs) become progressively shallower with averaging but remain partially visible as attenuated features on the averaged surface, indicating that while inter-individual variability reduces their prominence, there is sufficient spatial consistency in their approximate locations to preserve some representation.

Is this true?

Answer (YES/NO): NO